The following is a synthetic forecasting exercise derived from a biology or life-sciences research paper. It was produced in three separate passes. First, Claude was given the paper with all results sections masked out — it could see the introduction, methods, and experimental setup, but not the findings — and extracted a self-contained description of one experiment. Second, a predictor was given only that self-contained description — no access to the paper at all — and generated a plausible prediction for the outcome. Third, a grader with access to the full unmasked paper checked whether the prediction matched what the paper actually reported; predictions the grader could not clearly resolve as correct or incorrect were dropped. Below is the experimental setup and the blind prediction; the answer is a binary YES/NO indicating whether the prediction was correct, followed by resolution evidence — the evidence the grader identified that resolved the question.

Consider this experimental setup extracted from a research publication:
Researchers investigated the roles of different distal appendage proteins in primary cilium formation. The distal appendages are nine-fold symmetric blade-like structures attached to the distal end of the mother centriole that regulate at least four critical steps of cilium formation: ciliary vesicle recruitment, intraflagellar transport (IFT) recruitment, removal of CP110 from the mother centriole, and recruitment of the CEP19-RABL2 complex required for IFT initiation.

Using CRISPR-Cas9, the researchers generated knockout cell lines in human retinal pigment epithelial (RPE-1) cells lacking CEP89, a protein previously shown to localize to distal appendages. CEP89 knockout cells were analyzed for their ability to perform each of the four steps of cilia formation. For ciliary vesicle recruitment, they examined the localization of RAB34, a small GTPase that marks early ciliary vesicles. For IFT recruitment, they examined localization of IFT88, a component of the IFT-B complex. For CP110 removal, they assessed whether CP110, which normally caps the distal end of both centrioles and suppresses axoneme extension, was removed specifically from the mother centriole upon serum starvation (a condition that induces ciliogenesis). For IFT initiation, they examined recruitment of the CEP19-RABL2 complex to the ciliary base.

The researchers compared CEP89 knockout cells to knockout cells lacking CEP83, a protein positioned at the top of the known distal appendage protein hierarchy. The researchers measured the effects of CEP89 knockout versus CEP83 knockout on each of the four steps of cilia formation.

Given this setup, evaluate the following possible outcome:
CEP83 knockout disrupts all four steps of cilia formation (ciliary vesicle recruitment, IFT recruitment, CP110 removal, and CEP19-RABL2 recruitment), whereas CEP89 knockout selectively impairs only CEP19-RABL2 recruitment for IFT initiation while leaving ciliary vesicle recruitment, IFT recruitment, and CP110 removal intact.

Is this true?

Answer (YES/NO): NO